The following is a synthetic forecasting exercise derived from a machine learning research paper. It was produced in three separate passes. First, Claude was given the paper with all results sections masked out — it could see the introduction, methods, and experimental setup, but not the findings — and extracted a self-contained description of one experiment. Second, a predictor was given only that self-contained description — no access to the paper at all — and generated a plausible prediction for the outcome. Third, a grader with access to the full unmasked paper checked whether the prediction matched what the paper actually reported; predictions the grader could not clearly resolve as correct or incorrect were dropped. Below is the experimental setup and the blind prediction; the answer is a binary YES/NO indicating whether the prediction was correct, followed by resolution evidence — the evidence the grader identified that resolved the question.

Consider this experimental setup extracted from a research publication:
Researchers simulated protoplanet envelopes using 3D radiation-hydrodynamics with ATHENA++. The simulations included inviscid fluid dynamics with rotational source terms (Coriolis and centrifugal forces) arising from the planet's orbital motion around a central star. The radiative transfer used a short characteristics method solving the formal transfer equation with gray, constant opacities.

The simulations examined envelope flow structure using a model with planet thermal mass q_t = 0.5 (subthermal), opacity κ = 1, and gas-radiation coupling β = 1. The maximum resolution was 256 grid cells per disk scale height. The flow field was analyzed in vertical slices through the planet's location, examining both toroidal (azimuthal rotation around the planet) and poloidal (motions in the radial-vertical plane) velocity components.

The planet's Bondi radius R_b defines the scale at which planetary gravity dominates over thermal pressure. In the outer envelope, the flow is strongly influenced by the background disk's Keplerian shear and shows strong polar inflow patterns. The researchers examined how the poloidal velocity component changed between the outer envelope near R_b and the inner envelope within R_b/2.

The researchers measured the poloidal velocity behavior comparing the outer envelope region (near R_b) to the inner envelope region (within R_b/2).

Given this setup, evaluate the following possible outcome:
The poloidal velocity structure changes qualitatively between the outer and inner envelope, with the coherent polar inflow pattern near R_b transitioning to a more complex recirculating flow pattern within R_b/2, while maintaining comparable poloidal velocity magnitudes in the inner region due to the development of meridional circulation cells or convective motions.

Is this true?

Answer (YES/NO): NO